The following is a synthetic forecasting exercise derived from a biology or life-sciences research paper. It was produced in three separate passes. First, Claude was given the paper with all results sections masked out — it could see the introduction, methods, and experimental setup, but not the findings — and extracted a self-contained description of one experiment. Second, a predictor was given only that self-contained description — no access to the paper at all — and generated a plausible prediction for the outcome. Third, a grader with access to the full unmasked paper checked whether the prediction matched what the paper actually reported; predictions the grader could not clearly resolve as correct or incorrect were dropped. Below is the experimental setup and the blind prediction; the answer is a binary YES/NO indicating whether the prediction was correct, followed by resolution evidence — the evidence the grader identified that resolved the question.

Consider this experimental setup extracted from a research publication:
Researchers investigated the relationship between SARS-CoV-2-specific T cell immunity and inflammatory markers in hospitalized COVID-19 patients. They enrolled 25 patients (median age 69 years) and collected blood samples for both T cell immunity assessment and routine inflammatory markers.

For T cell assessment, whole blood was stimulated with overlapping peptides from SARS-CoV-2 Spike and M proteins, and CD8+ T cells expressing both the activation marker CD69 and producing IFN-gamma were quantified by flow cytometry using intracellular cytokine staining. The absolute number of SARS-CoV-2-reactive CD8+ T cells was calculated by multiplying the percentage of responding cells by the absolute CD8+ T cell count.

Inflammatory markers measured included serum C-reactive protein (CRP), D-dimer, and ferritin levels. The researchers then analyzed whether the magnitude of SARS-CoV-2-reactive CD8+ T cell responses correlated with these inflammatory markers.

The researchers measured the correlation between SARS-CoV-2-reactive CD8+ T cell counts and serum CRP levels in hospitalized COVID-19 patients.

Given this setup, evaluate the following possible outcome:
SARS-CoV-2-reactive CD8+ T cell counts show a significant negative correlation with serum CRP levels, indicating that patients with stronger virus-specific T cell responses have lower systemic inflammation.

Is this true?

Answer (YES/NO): NO